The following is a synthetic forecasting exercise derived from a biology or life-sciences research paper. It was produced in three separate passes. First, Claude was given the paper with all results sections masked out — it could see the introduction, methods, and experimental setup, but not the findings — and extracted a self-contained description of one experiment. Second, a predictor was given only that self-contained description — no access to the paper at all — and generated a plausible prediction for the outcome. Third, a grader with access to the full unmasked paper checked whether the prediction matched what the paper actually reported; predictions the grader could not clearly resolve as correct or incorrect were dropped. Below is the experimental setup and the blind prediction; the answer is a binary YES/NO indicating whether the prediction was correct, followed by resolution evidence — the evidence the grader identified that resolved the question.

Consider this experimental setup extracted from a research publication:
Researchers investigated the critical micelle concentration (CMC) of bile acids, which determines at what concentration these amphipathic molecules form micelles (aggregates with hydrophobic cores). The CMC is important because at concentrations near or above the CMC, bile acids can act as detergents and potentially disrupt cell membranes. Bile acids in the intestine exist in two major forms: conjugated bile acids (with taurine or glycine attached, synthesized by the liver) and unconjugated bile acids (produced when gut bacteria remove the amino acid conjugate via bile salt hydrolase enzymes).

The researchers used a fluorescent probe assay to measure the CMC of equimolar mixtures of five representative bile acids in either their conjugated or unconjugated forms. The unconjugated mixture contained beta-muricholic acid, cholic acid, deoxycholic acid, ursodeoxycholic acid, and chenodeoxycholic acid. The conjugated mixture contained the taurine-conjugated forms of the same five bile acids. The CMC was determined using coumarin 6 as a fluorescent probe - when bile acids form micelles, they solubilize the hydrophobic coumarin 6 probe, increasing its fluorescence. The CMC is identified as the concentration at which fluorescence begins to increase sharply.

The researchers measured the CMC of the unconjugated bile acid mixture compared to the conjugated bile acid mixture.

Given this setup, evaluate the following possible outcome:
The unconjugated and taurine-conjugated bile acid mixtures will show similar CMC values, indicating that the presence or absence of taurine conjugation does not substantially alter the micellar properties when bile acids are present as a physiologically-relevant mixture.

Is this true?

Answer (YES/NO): NO